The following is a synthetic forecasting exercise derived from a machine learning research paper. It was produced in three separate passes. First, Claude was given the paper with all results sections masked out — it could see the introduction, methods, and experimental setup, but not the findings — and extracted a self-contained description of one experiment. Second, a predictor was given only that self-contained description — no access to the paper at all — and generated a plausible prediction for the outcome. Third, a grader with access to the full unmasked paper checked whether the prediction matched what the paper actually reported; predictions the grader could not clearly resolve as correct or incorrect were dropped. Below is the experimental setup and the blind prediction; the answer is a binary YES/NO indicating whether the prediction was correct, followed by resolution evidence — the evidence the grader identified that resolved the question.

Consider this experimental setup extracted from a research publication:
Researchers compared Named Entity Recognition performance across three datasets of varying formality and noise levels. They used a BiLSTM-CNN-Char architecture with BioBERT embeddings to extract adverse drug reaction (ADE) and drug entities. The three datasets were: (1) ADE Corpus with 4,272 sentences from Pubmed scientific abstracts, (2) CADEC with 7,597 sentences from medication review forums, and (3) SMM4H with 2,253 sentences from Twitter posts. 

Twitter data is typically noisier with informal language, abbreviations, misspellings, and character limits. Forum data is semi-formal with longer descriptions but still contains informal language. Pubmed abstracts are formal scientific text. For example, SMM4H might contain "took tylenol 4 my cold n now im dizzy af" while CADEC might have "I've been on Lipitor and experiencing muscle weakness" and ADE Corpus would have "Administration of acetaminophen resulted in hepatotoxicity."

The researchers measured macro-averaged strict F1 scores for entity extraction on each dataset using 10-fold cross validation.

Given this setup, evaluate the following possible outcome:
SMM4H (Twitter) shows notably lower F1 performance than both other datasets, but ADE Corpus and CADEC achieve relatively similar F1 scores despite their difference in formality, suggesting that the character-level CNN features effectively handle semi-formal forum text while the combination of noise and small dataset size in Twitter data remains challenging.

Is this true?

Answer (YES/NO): NO